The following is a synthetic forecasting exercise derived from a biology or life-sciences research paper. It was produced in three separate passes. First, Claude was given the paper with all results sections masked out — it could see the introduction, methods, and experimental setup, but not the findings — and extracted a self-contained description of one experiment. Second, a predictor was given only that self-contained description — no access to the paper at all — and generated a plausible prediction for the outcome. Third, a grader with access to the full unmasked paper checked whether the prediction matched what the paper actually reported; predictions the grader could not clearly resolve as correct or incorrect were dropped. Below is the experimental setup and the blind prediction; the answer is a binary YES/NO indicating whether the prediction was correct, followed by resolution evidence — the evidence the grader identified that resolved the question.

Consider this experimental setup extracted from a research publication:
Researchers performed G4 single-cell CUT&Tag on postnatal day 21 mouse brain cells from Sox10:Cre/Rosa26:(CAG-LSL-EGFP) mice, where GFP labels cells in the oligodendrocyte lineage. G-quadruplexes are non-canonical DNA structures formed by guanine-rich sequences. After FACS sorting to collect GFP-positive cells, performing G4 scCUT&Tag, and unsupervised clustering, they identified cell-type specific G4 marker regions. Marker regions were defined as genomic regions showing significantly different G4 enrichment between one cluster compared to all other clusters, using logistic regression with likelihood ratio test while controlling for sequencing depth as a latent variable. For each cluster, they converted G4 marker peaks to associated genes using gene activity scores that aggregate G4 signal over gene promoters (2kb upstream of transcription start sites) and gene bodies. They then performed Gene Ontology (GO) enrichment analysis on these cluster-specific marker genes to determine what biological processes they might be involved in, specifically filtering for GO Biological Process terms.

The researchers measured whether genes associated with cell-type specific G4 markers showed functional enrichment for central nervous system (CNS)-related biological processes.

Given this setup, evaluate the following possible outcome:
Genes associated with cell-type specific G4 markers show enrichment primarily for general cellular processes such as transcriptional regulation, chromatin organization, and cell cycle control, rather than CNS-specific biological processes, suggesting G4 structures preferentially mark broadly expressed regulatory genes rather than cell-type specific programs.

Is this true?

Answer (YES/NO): NO